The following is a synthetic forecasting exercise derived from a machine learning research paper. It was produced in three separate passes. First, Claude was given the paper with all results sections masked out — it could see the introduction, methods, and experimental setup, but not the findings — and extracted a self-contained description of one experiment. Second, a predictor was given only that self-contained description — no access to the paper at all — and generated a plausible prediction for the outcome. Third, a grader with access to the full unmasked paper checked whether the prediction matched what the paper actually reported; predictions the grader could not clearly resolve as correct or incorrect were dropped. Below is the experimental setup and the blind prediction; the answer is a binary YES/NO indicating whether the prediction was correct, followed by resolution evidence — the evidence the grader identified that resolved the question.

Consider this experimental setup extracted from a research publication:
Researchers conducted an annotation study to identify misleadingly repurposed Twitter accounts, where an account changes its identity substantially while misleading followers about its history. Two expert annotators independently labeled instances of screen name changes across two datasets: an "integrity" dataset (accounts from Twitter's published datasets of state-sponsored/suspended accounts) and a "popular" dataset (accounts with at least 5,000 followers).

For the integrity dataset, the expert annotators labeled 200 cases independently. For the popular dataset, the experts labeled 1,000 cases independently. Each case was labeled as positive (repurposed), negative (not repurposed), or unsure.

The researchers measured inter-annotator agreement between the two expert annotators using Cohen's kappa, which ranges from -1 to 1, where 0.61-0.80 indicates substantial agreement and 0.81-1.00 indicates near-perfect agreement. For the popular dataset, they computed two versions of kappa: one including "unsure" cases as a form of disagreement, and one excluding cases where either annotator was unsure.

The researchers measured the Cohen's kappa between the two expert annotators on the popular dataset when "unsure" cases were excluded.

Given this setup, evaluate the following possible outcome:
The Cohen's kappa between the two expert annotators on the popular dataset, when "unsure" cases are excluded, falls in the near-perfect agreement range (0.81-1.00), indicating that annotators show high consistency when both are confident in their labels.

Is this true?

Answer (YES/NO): YES